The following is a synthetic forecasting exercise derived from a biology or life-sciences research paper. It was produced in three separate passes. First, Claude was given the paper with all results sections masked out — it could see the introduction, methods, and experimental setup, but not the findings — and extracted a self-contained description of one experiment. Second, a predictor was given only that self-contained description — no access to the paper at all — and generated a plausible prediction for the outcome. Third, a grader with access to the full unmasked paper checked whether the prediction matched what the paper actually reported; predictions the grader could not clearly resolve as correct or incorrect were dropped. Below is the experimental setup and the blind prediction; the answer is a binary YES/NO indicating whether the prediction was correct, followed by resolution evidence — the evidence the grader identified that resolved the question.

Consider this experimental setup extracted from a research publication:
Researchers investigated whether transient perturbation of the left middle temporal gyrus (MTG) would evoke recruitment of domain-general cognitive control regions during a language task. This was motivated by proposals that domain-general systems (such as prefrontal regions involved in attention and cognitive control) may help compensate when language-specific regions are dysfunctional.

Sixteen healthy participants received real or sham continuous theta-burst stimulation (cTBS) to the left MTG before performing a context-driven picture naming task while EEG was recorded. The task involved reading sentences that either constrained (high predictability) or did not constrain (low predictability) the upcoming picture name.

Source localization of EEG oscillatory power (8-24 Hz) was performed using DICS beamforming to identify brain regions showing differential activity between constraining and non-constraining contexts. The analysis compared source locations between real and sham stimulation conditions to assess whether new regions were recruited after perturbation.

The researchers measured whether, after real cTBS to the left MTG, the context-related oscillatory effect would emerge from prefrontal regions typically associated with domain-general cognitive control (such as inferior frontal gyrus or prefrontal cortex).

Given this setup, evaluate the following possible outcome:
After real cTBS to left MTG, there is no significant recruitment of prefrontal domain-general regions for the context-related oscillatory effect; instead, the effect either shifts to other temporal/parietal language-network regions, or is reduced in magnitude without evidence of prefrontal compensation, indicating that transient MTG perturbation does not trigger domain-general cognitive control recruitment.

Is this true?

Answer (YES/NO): NO